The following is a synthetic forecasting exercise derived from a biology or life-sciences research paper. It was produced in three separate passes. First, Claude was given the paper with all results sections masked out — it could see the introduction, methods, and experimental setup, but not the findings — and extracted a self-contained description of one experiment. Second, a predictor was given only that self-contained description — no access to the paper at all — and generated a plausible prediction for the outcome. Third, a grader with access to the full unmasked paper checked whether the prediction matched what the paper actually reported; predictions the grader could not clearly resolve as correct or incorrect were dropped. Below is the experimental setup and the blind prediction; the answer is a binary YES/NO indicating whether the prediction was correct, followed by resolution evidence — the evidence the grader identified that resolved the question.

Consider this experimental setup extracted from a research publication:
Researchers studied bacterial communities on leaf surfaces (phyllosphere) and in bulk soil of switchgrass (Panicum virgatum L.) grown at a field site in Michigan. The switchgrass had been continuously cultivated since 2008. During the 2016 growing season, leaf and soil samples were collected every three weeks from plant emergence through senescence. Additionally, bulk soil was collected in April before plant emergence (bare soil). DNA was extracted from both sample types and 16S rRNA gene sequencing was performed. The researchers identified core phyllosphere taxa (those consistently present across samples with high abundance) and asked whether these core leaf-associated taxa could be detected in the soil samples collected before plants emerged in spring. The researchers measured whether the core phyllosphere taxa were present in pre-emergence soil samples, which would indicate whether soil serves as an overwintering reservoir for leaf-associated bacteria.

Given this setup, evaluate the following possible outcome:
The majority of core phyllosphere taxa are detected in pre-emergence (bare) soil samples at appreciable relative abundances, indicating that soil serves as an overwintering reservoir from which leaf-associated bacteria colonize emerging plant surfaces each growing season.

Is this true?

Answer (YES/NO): NO